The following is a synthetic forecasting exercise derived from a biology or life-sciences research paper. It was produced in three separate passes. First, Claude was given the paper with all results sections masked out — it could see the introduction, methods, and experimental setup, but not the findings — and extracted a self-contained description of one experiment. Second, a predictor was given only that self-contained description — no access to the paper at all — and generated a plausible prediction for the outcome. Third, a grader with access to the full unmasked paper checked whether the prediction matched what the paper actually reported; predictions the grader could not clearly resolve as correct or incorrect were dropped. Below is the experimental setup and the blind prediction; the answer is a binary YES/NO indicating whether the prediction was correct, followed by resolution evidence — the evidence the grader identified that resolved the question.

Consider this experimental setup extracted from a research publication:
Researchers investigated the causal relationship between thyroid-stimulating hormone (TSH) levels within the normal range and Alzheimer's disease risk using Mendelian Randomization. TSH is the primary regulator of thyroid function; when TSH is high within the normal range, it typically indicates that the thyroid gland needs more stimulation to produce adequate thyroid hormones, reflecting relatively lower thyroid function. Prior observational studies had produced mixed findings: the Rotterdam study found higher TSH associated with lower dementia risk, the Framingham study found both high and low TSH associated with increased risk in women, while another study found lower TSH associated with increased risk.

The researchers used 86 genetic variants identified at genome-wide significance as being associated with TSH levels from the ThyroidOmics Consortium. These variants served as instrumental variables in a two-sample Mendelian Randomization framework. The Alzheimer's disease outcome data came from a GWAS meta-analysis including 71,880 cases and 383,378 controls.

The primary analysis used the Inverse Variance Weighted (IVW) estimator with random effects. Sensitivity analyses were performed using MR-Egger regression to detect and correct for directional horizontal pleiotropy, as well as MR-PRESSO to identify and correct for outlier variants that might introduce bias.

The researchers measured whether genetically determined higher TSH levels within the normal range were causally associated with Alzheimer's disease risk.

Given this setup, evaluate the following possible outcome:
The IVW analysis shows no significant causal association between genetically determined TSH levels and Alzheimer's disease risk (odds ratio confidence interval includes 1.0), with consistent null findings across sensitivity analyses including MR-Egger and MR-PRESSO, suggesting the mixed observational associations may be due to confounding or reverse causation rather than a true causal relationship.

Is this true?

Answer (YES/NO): NO